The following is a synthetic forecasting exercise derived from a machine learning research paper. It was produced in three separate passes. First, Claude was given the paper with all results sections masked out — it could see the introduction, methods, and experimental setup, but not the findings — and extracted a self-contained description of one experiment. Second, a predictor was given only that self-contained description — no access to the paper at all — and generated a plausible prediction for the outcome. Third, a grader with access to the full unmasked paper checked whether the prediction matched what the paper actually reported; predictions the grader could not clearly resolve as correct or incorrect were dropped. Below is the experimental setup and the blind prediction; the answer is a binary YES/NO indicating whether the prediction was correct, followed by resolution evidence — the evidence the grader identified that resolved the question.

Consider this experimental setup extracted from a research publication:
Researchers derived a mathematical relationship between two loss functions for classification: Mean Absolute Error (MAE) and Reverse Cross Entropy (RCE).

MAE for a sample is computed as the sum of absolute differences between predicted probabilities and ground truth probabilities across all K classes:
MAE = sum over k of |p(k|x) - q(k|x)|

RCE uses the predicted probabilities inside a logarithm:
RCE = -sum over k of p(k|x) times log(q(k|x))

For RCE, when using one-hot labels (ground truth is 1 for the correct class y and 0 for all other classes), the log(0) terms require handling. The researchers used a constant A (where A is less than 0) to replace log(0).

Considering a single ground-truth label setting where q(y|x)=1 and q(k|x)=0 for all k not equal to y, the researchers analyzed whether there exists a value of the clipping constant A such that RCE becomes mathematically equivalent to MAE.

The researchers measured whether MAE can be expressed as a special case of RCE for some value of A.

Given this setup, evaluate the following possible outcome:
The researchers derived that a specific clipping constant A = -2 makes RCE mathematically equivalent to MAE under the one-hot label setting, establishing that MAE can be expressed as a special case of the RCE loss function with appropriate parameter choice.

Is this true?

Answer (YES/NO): YES